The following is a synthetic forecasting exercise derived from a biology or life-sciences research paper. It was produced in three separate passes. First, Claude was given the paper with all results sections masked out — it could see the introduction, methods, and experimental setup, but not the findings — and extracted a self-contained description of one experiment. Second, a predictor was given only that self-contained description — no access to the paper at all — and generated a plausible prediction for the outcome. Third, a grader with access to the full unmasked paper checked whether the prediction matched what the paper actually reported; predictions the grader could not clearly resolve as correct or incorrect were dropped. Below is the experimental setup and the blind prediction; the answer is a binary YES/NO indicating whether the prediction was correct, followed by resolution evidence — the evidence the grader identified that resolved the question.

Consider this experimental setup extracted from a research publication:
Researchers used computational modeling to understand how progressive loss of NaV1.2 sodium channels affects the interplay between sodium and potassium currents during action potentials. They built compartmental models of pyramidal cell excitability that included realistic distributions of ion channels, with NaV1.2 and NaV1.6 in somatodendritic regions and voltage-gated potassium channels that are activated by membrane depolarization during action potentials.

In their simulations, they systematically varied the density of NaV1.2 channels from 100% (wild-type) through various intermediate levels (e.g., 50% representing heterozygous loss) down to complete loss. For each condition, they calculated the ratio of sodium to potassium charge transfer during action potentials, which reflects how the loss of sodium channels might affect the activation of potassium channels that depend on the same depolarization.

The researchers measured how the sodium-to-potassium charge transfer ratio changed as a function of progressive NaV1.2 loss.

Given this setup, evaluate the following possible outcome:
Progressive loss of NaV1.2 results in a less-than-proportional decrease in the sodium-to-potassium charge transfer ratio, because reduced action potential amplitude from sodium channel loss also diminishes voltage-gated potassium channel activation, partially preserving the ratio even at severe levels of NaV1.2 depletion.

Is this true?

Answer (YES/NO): NO